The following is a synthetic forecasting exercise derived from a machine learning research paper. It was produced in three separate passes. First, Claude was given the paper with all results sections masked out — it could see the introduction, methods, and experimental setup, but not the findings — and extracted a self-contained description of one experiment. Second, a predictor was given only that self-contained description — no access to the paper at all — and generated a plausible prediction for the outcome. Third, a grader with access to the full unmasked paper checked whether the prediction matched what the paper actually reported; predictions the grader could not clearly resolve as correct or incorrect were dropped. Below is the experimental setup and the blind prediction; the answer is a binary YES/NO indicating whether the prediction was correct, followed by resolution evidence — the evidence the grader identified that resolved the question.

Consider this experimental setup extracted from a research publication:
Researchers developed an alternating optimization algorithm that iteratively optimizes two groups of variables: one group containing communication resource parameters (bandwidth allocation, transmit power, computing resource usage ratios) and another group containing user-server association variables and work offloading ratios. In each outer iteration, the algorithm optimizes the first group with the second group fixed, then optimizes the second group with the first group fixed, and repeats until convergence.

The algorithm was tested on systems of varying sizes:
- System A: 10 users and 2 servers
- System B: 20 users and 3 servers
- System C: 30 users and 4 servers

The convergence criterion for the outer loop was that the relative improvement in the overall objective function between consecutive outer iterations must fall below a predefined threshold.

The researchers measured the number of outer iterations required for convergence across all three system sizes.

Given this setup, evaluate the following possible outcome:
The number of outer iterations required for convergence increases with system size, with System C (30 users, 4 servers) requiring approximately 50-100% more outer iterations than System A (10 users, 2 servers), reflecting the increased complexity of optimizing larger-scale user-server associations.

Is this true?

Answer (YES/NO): NO